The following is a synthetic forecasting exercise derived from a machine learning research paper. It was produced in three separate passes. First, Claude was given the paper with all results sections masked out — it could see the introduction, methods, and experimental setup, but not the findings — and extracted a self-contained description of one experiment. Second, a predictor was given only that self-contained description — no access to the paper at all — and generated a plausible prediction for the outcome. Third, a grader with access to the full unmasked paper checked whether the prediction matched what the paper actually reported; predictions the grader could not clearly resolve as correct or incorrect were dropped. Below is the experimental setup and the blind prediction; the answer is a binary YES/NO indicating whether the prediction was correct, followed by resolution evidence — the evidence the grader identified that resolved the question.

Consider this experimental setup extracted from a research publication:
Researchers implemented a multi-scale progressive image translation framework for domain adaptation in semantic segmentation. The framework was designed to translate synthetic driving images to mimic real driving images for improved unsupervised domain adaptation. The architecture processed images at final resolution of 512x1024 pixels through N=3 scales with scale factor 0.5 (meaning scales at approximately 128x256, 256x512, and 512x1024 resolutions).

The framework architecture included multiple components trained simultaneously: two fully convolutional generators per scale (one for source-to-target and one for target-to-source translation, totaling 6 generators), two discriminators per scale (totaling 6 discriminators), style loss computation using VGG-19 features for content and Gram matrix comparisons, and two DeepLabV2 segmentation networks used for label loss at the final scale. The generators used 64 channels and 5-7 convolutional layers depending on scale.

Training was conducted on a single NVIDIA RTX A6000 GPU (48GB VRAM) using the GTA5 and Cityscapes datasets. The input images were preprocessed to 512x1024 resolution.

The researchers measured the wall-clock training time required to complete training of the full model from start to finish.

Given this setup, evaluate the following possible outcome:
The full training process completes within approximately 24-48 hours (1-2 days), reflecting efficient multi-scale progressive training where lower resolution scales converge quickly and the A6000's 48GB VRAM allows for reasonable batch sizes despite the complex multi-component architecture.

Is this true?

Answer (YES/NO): NO